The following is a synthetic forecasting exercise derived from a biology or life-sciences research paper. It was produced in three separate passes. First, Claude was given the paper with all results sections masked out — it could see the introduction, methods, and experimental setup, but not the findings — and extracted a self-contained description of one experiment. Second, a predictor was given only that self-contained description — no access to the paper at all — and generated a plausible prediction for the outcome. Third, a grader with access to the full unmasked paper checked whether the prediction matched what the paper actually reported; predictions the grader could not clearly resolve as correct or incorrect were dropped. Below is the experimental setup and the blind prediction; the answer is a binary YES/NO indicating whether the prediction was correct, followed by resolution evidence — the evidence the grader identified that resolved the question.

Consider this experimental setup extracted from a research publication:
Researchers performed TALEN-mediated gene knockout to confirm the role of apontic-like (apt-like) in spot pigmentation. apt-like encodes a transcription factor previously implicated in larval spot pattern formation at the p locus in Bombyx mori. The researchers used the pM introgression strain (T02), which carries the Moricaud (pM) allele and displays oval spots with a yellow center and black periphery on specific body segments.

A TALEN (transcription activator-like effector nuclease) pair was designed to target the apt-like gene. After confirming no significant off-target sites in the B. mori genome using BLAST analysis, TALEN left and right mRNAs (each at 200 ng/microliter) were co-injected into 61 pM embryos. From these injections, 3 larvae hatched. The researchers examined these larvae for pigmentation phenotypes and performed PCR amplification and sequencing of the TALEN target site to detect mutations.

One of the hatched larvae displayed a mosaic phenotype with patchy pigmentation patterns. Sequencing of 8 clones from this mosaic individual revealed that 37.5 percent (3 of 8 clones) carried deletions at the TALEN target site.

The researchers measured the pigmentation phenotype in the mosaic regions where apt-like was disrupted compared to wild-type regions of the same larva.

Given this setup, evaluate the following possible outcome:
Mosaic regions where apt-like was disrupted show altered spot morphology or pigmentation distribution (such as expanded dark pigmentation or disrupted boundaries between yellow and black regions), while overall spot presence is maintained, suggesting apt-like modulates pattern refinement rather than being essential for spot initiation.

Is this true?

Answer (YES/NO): NO